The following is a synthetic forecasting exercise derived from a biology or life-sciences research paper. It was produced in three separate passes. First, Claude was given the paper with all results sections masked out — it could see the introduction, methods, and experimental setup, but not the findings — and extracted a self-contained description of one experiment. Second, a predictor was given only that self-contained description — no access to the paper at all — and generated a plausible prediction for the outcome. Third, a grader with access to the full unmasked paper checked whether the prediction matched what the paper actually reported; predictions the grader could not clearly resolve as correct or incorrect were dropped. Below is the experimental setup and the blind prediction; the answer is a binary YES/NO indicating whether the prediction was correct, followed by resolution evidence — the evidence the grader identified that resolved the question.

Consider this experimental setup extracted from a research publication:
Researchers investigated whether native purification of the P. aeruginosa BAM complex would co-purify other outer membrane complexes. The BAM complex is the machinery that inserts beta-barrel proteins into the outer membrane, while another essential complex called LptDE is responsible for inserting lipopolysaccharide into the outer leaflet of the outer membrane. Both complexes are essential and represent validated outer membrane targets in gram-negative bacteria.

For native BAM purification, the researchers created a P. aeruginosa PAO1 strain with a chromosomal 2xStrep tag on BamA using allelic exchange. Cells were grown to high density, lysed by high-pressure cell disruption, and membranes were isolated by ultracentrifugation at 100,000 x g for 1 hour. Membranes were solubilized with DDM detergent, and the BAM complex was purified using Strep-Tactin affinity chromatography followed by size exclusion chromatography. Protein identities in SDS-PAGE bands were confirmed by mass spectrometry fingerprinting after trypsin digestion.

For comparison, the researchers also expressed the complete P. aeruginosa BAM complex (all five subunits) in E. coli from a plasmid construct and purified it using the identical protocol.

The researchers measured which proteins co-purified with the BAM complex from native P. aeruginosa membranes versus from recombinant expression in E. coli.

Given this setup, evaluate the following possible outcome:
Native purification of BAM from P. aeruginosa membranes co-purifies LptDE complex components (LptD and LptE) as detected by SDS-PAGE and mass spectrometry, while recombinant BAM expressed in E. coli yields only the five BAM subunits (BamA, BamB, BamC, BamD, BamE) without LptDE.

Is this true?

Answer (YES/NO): NO